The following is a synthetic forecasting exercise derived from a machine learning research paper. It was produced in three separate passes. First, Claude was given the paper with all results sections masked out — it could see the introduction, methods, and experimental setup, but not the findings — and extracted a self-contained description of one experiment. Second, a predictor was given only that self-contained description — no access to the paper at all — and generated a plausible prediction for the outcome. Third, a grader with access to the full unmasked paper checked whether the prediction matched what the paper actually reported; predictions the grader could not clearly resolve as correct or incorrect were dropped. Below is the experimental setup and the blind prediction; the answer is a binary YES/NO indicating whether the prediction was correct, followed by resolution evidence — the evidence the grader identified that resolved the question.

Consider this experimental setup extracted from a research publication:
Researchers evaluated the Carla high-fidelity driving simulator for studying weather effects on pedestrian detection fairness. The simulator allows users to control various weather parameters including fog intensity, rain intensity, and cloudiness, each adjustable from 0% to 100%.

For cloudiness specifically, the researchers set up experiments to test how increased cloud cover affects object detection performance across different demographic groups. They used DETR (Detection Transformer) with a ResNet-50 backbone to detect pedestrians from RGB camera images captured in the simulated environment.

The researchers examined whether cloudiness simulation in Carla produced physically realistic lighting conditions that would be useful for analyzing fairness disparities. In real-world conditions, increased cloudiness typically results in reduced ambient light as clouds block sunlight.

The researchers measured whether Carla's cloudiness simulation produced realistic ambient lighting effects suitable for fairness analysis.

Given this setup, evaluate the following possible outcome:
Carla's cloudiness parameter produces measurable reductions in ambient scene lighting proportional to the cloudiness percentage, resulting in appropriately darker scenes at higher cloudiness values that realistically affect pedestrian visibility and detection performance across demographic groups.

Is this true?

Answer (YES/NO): NO